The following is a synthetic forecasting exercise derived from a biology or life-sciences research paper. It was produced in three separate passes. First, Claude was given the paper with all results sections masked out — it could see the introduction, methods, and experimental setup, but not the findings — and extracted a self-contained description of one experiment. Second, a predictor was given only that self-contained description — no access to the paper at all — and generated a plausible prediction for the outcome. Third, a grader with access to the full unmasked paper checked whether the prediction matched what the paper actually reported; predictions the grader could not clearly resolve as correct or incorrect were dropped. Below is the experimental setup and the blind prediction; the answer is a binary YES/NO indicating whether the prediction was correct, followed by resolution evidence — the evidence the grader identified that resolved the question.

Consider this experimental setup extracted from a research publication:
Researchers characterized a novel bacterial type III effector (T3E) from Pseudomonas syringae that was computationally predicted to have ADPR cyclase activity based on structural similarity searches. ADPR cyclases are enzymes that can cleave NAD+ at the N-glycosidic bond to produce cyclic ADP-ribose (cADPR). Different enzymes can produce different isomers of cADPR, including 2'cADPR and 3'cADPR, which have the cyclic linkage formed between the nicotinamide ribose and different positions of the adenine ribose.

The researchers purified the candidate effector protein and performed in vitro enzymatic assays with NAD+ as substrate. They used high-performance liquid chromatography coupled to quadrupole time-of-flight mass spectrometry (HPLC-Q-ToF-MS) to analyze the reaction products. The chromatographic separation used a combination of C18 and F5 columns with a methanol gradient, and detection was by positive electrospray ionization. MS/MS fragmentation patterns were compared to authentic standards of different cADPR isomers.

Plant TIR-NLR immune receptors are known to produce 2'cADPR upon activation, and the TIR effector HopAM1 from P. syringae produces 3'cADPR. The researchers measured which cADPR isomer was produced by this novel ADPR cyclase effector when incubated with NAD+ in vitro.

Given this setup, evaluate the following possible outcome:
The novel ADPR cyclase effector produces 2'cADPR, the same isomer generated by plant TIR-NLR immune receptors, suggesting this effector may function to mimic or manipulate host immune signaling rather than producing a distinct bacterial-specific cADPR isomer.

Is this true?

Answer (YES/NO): YES